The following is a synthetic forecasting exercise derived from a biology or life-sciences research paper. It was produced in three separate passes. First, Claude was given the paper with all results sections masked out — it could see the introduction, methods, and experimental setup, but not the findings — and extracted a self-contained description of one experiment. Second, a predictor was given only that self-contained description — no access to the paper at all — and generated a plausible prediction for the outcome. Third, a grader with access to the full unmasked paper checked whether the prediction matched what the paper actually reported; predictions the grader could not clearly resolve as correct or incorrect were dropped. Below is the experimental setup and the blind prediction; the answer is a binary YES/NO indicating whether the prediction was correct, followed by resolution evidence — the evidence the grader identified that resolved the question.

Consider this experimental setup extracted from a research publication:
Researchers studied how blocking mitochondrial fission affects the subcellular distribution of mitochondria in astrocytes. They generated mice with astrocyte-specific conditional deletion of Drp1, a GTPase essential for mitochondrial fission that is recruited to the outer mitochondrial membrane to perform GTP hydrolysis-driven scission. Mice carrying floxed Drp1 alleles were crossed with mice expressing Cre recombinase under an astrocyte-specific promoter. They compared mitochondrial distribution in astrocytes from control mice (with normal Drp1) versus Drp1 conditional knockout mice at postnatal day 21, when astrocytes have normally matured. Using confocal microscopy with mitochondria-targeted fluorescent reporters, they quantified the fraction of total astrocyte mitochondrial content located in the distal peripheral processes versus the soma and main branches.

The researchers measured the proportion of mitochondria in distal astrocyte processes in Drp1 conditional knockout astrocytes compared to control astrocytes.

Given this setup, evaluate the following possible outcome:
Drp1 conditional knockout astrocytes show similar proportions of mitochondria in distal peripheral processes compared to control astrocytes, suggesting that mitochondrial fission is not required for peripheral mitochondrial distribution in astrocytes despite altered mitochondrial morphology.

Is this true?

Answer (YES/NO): NO